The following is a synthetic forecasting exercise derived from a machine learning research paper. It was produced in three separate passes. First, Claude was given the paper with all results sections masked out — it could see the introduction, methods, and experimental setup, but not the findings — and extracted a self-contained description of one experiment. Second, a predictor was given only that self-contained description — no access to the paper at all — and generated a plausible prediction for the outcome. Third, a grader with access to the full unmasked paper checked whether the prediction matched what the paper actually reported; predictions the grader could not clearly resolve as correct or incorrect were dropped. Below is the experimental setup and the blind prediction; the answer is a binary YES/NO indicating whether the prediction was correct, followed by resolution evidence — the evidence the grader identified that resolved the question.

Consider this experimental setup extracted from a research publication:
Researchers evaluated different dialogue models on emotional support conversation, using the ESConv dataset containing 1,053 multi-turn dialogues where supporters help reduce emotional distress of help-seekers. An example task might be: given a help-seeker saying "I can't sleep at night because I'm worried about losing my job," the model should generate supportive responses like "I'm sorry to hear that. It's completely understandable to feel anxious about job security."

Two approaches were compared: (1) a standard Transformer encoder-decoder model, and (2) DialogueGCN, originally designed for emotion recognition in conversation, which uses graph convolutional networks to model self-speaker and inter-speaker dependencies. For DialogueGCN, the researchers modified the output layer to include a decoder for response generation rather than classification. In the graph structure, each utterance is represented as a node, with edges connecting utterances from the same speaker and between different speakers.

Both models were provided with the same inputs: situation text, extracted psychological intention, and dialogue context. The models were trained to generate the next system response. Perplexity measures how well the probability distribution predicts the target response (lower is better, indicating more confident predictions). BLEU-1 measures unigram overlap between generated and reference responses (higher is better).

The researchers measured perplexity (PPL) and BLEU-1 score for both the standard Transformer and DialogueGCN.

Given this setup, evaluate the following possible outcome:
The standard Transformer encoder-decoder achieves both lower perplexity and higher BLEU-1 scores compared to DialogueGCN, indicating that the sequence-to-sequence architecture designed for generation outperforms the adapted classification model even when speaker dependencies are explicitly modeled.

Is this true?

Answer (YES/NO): NO